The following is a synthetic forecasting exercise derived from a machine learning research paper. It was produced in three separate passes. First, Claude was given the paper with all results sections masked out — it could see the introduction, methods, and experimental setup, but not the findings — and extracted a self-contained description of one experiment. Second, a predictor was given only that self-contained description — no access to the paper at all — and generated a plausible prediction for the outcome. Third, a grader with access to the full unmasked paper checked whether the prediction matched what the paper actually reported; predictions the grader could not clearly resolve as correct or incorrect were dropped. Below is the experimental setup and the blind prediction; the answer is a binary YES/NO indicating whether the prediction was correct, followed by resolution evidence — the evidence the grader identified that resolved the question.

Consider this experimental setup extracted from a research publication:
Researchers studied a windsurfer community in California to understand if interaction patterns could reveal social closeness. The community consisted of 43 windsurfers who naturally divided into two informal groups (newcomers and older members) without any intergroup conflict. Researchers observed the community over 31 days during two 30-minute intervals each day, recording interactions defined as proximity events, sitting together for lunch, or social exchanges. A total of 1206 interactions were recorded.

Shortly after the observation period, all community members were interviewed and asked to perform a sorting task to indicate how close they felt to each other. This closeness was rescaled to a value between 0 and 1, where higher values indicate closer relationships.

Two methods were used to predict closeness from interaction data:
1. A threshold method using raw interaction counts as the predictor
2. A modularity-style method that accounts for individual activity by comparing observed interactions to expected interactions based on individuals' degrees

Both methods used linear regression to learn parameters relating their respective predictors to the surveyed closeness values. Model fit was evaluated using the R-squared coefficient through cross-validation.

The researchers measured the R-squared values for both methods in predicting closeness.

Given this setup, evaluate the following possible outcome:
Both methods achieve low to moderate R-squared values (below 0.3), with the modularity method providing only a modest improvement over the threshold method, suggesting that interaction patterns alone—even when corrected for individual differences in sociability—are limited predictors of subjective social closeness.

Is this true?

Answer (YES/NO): YES